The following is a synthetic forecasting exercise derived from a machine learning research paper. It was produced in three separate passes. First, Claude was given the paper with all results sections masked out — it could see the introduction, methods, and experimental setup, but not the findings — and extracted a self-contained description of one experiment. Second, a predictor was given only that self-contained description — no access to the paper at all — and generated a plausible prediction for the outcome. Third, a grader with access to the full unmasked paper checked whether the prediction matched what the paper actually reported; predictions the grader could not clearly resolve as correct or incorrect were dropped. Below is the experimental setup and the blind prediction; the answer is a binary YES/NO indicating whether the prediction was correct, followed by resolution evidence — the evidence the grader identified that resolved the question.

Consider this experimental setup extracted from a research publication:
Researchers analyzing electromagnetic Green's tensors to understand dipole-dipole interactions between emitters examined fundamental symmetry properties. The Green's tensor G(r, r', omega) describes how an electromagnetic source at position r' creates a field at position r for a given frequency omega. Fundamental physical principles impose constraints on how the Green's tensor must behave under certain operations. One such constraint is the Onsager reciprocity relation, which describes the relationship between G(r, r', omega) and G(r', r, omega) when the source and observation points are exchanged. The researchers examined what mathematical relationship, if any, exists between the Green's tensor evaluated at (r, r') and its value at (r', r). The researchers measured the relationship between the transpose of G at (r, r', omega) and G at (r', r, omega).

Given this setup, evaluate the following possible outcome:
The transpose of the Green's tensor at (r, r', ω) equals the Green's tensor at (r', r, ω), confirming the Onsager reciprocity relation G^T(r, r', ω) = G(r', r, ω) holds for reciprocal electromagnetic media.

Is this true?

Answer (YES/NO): YES